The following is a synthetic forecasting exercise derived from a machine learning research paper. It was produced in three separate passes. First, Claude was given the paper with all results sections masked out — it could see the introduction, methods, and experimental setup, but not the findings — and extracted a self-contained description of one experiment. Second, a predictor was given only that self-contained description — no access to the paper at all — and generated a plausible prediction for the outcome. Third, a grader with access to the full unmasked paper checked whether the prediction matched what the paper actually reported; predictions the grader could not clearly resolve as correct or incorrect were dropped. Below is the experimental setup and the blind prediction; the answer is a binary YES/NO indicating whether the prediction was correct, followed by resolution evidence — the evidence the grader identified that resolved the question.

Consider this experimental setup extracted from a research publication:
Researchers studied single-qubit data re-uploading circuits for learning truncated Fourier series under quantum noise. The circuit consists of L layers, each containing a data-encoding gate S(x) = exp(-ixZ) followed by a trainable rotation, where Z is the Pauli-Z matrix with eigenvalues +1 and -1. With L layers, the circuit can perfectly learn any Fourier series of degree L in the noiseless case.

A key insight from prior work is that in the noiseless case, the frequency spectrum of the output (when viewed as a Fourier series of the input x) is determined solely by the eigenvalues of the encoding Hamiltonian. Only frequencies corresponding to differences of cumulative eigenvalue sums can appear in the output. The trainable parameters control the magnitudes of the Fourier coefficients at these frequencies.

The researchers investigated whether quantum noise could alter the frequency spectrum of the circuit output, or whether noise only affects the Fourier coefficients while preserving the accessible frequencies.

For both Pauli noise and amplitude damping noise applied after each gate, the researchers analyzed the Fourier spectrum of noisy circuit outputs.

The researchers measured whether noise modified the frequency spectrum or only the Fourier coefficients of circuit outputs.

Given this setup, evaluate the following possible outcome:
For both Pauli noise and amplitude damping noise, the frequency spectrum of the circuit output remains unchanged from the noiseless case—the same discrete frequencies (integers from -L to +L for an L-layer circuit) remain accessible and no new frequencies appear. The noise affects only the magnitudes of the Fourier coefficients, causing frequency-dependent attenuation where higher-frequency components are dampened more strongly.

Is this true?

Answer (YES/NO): NO